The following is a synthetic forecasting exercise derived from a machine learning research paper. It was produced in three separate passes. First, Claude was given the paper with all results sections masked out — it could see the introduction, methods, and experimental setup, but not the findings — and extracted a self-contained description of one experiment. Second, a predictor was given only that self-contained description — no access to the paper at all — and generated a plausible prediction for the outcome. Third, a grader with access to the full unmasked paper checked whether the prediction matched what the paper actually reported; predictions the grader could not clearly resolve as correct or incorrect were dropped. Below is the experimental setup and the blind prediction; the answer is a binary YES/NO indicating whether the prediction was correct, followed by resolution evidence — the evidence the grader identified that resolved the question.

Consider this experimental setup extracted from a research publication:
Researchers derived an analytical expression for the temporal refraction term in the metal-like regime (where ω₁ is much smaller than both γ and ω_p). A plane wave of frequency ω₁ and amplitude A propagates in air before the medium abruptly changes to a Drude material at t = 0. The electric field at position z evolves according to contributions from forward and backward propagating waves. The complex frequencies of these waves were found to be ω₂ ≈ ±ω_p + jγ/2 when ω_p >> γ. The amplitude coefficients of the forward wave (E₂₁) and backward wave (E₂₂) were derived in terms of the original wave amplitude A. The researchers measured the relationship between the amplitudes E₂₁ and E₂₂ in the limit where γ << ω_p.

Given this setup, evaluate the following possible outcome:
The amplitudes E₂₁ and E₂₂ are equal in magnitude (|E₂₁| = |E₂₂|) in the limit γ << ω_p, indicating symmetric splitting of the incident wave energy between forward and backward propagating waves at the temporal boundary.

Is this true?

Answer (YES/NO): YES